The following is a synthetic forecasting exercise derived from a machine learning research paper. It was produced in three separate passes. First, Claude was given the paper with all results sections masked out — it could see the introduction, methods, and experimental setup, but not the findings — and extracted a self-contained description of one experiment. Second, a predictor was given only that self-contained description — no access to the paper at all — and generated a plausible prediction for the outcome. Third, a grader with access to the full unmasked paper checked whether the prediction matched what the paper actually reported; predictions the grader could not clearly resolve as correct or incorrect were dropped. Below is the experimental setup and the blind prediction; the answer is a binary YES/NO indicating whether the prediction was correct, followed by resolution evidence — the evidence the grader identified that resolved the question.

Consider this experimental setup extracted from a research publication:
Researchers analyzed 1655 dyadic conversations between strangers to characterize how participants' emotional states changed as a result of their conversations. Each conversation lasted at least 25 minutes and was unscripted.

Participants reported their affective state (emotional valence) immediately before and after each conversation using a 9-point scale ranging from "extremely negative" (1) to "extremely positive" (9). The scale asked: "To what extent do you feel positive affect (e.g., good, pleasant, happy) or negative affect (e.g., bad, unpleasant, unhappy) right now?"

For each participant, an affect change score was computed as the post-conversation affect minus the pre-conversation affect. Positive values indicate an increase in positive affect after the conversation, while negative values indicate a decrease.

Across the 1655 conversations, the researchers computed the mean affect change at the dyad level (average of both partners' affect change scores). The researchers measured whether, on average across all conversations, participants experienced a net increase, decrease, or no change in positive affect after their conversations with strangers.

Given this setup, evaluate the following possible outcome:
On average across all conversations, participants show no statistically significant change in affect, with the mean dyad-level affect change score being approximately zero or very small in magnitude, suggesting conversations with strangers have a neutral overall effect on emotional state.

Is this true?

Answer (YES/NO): NO